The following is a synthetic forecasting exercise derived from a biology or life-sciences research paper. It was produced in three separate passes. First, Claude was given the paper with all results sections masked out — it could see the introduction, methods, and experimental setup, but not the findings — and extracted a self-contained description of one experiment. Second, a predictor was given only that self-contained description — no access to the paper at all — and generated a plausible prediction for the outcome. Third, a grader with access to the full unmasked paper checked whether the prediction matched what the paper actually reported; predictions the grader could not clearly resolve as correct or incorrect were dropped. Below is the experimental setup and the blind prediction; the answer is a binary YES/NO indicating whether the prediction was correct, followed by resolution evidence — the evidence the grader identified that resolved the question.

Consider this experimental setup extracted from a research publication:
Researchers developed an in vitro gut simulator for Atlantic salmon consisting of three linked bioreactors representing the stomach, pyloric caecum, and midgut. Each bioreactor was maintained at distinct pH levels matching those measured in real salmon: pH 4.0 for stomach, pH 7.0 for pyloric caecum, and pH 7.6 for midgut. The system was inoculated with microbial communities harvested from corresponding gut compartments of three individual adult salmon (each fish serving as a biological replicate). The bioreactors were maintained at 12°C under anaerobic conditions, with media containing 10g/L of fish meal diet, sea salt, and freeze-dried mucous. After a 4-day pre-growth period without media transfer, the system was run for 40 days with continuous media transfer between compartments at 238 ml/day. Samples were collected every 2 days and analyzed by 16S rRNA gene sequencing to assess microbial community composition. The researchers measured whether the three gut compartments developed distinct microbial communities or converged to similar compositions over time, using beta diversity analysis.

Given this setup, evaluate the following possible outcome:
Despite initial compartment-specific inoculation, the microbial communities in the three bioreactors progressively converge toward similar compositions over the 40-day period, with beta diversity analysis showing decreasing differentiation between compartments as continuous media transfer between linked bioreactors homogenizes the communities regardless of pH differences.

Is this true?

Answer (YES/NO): NO